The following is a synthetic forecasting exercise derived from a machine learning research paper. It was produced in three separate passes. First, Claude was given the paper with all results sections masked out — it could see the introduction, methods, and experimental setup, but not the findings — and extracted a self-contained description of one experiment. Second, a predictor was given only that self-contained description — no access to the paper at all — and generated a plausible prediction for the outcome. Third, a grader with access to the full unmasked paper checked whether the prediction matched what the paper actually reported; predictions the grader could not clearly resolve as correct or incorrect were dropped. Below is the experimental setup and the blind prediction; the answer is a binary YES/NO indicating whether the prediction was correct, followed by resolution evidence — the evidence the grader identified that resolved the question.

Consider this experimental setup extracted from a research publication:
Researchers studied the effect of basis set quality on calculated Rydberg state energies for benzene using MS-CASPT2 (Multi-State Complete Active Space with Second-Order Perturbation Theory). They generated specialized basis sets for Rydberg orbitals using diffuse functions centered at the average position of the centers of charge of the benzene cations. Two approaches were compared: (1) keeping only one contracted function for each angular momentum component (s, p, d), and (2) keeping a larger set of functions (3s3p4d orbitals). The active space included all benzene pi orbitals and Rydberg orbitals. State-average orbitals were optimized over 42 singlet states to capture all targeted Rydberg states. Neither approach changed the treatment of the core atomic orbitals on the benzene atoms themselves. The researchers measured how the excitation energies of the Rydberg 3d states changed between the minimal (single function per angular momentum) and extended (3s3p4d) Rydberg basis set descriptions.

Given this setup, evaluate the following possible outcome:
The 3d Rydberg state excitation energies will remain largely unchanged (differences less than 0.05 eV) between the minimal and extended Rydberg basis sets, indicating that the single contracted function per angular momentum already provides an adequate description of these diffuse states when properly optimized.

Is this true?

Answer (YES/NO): NO